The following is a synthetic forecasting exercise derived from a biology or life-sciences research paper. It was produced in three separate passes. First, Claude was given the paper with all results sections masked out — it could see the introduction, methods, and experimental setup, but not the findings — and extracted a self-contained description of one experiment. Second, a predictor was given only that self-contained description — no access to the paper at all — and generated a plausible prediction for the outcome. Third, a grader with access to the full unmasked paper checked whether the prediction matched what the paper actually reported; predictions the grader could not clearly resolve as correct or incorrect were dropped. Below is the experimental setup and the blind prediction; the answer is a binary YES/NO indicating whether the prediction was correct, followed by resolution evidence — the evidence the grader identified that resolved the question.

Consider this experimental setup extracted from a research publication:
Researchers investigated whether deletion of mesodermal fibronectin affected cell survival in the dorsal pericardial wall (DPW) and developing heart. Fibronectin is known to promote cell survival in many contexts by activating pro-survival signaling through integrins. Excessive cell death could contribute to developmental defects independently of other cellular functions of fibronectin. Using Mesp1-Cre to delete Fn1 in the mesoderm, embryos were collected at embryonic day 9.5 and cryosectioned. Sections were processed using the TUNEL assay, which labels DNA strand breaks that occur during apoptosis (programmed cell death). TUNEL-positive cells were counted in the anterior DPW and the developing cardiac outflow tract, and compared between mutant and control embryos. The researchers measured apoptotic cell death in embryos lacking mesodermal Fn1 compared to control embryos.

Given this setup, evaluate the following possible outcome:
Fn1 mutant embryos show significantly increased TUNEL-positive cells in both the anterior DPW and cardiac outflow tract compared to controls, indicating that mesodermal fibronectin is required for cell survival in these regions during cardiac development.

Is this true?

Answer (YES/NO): NO